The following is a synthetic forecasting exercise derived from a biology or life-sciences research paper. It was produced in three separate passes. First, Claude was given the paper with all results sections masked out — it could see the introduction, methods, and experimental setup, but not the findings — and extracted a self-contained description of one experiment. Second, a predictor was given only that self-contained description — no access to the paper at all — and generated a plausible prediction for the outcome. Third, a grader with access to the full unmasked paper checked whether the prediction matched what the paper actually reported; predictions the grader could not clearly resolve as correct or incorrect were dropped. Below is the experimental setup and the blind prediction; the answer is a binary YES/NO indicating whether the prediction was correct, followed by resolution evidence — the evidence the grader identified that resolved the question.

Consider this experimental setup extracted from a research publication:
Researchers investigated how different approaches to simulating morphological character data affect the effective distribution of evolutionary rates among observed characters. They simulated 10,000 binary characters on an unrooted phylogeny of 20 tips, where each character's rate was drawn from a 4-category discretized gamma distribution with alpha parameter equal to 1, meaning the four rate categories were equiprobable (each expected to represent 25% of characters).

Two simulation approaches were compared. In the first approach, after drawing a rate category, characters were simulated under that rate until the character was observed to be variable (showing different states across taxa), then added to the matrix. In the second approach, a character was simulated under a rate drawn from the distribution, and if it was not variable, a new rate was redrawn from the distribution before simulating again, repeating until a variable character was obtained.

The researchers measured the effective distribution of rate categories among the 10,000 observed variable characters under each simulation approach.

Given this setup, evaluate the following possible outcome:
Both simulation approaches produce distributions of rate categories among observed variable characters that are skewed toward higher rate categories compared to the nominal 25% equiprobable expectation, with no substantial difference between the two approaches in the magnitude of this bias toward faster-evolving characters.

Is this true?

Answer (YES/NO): NO